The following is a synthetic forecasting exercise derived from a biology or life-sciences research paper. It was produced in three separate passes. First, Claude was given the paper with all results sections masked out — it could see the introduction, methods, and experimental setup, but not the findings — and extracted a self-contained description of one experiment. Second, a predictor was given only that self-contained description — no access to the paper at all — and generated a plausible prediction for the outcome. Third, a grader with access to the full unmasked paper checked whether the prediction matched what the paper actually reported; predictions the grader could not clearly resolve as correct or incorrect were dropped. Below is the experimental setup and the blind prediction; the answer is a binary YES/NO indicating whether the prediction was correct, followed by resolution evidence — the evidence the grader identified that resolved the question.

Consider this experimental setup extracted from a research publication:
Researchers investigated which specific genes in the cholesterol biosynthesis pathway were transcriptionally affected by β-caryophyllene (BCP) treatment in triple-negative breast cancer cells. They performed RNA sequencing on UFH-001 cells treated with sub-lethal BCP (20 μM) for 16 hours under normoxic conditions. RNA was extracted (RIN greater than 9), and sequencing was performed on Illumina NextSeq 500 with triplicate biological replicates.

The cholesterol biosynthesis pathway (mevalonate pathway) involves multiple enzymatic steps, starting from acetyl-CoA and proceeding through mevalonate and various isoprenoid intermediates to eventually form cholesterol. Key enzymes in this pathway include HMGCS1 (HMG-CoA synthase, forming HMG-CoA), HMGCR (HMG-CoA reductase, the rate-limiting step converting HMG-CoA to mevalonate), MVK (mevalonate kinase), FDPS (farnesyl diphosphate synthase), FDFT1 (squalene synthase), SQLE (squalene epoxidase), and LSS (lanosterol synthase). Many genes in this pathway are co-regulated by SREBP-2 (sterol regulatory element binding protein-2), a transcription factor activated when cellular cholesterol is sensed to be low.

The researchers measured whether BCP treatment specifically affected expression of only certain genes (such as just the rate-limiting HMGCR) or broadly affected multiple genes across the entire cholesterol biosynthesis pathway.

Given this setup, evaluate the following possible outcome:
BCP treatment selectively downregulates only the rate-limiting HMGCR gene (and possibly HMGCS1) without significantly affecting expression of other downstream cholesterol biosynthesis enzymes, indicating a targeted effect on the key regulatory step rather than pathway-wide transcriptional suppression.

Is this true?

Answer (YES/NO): NO